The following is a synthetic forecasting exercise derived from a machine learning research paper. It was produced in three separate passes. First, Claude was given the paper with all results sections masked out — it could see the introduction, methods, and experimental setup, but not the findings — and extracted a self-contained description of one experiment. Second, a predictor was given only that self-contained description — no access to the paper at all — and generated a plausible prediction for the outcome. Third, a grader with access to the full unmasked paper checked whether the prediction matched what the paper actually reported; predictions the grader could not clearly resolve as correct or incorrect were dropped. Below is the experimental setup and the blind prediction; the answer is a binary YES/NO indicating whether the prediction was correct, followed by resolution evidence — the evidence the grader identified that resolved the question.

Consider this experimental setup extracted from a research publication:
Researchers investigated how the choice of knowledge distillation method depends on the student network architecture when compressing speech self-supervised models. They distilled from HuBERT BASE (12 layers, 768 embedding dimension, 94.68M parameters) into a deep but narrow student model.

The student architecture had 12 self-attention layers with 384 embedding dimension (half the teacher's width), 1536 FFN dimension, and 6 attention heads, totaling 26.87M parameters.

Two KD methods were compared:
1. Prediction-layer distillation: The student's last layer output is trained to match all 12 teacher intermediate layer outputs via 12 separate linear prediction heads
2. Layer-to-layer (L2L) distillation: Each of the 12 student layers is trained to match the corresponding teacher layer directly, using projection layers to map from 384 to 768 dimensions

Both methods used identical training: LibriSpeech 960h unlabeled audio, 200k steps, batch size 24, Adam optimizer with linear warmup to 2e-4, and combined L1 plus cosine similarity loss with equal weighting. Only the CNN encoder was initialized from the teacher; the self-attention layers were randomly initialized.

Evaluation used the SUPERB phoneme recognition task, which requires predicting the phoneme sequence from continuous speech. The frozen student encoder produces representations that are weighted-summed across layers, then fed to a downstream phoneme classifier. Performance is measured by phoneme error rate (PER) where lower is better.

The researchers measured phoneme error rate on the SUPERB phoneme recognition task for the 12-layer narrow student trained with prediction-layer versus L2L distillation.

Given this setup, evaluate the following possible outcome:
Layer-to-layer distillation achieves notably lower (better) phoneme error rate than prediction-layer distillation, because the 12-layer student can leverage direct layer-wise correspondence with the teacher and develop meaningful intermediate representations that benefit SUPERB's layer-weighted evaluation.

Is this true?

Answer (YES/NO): YES